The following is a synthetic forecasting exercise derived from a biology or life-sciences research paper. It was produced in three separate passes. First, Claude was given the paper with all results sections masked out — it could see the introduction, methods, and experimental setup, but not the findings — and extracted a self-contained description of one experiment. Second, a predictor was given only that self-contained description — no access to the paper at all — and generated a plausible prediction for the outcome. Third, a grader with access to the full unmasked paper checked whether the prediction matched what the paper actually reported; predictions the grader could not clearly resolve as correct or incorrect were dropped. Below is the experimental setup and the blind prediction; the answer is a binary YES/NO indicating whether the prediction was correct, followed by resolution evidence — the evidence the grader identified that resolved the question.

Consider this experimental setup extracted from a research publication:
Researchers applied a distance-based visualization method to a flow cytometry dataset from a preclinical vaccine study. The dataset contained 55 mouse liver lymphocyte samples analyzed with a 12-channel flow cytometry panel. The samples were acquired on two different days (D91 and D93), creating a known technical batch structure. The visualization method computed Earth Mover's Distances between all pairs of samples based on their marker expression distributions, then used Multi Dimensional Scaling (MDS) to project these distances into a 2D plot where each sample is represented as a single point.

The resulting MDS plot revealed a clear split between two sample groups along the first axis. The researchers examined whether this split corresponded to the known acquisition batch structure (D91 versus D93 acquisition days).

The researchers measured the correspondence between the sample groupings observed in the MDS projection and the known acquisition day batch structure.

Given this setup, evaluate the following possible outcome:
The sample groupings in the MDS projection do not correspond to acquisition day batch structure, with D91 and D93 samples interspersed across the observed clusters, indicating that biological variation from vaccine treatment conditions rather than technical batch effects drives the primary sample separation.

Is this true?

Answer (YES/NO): NO